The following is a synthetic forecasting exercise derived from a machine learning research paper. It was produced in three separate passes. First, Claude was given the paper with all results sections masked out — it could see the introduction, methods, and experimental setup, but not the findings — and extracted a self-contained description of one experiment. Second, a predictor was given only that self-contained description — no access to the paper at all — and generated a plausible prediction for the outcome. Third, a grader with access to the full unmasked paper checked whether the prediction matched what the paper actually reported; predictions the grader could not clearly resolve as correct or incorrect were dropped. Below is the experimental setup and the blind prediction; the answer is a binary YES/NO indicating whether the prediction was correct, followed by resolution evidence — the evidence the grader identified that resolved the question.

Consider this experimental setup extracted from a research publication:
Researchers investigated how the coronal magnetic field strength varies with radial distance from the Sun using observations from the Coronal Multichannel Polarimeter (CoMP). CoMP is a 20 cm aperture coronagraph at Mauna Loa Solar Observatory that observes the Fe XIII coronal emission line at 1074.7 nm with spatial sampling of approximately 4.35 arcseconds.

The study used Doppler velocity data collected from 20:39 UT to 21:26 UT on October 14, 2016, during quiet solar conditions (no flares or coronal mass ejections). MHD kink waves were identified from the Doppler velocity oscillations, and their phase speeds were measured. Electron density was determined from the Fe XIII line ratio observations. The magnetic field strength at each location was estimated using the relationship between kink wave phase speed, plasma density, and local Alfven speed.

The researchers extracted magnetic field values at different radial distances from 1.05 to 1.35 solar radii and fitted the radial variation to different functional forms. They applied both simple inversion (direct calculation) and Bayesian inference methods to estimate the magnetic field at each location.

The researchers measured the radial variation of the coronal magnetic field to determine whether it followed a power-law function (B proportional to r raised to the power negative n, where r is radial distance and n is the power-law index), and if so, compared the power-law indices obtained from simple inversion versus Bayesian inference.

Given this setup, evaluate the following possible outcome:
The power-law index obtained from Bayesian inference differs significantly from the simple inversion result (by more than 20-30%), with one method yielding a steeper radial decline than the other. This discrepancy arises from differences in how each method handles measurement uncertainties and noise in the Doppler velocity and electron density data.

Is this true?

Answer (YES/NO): NO